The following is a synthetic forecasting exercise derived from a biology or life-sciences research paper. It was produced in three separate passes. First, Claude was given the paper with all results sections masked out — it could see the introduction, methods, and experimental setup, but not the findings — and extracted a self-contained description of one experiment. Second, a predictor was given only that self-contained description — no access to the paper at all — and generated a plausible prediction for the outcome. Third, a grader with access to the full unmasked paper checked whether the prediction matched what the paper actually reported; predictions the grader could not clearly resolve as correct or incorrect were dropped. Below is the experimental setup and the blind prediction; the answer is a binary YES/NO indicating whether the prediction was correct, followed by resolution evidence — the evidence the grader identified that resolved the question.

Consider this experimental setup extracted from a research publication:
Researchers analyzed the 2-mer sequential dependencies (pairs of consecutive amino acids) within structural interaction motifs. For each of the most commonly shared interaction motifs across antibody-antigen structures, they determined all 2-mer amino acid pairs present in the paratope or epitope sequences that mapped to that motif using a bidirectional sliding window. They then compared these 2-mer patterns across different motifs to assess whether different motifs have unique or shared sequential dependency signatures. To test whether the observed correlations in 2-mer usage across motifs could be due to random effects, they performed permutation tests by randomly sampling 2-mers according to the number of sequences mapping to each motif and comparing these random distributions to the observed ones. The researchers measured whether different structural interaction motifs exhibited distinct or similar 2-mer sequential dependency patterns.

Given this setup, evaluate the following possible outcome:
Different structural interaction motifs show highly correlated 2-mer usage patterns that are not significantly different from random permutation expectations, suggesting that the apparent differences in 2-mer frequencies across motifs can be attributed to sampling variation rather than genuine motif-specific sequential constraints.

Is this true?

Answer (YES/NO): NO